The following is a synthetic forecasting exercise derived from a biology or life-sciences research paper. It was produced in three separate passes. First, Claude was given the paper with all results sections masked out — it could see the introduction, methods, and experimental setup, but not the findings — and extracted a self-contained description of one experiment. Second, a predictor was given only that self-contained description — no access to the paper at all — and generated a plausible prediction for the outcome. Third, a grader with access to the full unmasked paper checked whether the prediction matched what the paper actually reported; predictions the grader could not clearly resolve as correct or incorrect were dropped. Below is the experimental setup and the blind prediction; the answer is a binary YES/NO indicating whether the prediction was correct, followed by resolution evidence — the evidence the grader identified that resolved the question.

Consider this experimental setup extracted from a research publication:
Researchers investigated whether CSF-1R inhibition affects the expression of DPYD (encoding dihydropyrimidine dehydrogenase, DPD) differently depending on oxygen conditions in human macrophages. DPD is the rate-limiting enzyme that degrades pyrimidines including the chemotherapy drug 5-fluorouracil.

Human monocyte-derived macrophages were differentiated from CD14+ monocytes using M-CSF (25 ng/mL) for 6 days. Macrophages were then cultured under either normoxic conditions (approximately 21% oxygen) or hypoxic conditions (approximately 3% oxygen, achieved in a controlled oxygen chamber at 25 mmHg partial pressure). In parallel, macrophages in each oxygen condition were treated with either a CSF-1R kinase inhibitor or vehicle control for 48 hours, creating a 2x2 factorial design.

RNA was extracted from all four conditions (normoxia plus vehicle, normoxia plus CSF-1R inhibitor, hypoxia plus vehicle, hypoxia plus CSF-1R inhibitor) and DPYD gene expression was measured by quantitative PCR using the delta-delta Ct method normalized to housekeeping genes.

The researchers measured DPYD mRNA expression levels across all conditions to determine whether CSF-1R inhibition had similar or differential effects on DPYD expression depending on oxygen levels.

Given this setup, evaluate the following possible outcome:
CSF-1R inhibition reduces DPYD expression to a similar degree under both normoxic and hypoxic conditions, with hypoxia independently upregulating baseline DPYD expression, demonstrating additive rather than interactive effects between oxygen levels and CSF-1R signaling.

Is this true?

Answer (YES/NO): NO